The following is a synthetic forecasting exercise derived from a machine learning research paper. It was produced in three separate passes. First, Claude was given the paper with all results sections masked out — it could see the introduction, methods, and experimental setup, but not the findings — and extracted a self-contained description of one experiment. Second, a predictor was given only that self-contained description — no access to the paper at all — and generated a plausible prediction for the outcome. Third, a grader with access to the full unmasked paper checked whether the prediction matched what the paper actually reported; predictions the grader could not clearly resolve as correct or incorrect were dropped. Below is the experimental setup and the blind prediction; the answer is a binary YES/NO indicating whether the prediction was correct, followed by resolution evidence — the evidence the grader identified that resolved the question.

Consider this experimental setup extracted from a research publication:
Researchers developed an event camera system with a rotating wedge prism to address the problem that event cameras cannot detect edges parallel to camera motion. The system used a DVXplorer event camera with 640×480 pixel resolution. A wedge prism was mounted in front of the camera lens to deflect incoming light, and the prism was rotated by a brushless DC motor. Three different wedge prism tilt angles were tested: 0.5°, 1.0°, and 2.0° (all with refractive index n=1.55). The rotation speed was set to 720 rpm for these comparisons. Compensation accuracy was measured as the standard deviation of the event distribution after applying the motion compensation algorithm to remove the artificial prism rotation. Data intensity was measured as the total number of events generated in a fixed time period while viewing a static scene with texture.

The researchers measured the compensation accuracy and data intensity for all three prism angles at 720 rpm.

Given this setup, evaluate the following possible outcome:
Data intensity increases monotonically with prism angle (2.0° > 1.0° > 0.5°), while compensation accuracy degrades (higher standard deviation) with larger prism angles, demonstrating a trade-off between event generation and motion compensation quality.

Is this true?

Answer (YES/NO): YES